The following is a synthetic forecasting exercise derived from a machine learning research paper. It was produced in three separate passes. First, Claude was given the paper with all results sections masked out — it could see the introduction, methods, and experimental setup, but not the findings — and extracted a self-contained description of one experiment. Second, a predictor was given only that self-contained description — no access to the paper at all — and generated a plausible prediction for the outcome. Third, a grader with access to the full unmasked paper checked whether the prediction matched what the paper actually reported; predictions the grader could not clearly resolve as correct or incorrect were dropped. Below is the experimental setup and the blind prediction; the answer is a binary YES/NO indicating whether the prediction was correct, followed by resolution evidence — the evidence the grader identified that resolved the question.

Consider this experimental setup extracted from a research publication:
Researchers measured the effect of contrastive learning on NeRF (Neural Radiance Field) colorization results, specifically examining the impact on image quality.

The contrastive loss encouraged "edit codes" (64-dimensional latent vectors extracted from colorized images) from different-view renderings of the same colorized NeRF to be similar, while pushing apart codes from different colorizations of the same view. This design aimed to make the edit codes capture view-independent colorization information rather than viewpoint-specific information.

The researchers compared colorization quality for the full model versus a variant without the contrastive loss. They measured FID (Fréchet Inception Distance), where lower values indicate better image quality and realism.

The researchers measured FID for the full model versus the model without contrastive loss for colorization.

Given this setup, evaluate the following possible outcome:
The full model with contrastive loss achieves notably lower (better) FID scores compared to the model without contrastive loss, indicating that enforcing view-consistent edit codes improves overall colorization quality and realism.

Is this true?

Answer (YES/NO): YES